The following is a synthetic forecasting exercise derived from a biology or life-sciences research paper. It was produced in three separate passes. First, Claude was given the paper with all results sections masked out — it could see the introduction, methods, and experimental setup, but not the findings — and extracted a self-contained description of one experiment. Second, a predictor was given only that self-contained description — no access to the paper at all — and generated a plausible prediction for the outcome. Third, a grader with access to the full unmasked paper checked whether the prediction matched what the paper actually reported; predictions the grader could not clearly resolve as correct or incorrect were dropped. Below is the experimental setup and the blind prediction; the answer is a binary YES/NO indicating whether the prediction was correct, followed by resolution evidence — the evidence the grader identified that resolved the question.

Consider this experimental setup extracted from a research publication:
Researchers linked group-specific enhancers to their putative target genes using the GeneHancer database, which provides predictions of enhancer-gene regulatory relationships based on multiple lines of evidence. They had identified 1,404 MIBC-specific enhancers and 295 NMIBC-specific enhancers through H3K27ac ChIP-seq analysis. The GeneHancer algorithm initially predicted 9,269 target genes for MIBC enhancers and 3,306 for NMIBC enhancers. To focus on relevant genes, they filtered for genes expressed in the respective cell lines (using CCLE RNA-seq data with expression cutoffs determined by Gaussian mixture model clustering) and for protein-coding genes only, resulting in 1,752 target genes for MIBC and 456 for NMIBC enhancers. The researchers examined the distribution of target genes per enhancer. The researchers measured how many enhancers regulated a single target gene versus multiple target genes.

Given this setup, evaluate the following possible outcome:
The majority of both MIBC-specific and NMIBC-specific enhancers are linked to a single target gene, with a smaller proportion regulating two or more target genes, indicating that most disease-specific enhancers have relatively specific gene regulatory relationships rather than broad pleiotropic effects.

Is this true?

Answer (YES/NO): NO